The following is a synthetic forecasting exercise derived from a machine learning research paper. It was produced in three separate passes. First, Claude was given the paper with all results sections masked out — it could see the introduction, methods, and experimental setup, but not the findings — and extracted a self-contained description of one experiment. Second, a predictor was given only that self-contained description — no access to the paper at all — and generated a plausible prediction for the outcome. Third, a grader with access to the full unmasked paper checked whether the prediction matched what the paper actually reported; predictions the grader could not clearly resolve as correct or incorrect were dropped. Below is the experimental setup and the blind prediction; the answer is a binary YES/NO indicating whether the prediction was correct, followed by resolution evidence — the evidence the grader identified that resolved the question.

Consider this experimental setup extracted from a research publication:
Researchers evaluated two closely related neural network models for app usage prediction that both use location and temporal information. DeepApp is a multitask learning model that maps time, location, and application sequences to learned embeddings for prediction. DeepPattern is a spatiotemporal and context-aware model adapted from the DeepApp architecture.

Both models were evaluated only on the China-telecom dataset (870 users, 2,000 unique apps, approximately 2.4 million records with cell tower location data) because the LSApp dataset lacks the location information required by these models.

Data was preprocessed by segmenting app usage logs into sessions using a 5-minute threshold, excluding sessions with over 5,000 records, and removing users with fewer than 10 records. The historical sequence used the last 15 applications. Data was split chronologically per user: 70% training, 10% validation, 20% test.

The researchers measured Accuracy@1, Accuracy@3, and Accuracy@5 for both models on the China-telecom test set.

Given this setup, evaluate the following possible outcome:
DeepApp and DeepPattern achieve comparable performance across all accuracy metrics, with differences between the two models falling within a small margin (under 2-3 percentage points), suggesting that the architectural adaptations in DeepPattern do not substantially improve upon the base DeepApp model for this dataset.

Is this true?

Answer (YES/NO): YES